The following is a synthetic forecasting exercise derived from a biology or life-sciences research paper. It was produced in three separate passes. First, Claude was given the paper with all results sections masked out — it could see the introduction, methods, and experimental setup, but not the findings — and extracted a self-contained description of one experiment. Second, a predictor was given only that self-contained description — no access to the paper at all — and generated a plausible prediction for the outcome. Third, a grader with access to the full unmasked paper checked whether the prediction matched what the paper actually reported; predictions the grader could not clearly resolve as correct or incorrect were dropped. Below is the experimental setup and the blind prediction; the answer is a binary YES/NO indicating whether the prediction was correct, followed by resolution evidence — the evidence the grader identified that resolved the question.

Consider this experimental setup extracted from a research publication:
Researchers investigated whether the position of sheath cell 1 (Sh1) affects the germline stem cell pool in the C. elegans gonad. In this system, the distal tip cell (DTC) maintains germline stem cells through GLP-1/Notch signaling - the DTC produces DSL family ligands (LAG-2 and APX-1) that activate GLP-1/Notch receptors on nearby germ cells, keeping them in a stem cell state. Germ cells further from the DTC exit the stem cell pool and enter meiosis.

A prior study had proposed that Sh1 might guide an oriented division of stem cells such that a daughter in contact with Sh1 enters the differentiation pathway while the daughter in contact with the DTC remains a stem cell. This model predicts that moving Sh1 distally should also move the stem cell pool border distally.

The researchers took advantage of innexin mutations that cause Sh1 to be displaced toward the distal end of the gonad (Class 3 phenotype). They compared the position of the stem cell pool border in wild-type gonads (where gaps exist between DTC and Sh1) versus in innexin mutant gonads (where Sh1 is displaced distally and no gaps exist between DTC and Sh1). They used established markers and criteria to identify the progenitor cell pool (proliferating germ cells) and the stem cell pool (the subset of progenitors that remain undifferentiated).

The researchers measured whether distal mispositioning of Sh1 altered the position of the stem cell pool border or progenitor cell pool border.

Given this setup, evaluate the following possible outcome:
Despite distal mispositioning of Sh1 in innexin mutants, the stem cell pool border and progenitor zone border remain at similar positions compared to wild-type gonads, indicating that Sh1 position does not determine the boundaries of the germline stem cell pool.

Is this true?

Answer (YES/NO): YES